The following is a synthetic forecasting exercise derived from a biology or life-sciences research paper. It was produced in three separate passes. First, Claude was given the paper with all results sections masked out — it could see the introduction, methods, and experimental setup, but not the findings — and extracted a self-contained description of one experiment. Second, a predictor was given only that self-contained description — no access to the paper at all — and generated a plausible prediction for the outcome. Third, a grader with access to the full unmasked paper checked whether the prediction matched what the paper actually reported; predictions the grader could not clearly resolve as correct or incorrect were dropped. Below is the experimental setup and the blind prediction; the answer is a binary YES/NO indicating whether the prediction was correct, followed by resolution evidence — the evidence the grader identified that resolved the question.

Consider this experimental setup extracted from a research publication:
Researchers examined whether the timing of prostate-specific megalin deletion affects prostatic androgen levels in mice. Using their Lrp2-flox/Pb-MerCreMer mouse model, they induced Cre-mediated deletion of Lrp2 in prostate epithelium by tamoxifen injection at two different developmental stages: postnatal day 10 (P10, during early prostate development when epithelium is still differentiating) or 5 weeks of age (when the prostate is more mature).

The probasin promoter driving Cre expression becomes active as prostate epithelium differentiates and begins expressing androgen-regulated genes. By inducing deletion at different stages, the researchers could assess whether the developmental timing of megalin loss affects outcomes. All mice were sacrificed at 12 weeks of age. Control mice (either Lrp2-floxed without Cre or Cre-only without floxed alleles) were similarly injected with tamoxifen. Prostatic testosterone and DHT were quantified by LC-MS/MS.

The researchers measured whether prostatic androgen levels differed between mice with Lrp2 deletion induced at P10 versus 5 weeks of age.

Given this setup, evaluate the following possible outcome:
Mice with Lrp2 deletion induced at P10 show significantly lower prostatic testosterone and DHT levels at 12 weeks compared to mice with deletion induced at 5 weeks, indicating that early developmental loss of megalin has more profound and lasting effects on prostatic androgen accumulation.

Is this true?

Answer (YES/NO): NO